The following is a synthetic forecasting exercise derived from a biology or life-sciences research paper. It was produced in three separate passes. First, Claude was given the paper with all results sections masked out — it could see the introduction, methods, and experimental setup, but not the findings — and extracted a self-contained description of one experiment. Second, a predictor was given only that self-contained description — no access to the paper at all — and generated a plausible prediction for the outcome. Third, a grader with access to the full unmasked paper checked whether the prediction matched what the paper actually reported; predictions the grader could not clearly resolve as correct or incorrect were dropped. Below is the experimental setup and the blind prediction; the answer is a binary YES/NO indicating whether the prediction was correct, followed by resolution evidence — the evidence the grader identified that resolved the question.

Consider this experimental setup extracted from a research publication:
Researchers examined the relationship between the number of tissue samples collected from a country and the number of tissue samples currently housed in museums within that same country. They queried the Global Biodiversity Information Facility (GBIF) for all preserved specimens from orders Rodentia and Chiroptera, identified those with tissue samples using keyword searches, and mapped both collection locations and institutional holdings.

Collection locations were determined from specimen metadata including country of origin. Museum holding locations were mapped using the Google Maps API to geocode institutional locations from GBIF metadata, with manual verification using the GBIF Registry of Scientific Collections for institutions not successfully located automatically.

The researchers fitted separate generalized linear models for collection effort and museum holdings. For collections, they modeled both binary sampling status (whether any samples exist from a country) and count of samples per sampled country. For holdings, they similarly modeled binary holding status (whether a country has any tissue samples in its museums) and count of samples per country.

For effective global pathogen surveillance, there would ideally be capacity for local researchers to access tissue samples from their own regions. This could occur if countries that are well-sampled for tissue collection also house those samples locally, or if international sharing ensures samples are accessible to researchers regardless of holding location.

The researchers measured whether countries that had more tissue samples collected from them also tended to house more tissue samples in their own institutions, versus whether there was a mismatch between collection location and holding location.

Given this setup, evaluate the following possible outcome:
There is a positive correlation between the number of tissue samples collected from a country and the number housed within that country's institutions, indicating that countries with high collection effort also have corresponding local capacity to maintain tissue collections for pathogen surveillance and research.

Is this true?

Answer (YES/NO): NO